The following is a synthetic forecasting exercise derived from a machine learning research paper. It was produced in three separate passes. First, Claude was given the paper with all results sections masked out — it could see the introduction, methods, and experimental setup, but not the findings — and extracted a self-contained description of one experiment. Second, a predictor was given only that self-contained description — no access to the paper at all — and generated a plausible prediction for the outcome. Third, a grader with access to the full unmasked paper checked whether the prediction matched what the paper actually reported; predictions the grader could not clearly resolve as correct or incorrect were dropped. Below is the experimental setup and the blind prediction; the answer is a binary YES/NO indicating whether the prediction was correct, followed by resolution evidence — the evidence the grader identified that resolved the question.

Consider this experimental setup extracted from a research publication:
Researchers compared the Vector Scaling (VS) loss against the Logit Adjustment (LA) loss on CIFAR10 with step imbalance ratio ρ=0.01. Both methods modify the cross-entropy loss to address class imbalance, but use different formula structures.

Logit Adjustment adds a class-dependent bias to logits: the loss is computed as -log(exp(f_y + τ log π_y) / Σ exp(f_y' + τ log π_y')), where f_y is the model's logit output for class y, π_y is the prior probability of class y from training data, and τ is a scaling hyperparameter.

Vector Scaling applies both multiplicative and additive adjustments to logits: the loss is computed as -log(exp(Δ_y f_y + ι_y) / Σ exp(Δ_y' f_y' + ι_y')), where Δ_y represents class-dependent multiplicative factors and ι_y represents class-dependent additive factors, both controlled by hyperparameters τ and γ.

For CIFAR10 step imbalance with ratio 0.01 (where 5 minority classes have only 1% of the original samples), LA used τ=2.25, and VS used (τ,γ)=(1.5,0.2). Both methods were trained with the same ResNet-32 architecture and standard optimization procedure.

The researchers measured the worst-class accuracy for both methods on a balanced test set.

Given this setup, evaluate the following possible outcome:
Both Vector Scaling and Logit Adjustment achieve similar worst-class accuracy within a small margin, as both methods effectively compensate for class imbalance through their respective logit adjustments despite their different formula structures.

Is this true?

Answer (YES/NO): NO